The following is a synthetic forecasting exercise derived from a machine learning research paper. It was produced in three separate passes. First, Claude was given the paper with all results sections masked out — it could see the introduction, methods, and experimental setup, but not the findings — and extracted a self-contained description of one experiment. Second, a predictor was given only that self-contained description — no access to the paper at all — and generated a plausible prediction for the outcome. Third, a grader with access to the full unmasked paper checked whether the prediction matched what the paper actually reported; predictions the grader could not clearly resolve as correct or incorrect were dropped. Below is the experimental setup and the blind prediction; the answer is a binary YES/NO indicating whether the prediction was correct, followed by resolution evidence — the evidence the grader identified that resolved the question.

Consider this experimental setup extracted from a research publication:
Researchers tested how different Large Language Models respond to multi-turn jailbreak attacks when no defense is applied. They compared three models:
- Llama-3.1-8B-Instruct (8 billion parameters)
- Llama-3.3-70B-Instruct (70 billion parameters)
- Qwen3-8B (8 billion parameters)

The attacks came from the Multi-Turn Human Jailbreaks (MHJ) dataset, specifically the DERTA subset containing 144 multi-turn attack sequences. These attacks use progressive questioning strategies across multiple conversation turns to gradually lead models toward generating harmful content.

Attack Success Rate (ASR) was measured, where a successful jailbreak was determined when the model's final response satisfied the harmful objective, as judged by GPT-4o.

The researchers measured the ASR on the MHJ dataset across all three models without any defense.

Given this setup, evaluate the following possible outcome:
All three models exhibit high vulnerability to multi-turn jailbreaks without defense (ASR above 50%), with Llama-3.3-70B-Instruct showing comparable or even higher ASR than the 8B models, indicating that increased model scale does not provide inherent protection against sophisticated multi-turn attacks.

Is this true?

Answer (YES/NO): NO